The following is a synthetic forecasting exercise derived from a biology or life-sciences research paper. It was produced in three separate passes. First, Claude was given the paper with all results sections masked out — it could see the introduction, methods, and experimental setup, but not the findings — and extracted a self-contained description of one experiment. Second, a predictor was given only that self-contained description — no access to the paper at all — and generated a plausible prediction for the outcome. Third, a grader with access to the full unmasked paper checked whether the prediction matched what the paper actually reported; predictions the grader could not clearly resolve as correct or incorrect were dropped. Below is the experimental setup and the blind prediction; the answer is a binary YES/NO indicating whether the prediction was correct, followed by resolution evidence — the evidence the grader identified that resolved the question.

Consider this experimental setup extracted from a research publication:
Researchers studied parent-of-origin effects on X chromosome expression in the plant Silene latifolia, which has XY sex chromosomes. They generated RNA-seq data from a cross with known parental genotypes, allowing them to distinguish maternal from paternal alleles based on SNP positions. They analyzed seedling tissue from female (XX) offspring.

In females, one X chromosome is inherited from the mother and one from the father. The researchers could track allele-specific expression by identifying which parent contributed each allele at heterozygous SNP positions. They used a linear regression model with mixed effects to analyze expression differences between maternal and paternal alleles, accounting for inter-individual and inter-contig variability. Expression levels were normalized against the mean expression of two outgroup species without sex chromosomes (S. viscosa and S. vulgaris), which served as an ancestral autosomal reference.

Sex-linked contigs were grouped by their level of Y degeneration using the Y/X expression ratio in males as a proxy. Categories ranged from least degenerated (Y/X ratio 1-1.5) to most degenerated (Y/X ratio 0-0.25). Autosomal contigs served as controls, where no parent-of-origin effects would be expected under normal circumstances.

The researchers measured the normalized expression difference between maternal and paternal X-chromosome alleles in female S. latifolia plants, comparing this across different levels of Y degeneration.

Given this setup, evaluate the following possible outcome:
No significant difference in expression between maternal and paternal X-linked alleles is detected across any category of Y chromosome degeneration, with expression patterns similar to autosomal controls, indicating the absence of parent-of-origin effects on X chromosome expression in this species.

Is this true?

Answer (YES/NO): NO